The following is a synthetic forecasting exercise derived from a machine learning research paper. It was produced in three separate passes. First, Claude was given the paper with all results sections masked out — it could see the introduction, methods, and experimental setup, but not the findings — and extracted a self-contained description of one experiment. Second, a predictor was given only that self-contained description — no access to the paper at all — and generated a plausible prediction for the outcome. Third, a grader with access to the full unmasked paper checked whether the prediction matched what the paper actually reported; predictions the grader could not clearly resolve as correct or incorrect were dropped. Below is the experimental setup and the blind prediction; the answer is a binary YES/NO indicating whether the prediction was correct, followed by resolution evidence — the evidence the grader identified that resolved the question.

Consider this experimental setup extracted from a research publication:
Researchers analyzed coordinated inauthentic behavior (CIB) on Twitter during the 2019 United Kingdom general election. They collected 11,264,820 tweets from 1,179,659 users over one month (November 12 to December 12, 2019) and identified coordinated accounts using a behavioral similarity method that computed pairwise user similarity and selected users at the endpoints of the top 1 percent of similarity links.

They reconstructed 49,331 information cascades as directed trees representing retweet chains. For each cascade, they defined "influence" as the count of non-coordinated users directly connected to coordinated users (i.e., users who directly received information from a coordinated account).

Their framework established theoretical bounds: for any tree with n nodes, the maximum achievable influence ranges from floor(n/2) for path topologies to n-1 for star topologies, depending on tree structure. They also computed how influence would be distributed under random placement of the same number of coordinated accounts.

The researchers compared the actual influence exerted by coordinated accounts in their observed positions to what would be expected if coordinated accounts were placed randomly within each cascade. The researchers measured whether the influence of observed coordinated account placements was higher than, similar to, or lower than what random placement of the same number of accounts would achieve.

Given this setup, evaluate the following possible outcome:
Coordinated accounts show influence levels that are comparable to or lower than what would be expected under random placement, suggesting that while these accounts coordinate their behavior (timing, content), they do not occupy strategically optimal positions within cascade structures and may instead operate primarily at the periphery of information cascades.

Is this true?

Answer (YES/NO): YES